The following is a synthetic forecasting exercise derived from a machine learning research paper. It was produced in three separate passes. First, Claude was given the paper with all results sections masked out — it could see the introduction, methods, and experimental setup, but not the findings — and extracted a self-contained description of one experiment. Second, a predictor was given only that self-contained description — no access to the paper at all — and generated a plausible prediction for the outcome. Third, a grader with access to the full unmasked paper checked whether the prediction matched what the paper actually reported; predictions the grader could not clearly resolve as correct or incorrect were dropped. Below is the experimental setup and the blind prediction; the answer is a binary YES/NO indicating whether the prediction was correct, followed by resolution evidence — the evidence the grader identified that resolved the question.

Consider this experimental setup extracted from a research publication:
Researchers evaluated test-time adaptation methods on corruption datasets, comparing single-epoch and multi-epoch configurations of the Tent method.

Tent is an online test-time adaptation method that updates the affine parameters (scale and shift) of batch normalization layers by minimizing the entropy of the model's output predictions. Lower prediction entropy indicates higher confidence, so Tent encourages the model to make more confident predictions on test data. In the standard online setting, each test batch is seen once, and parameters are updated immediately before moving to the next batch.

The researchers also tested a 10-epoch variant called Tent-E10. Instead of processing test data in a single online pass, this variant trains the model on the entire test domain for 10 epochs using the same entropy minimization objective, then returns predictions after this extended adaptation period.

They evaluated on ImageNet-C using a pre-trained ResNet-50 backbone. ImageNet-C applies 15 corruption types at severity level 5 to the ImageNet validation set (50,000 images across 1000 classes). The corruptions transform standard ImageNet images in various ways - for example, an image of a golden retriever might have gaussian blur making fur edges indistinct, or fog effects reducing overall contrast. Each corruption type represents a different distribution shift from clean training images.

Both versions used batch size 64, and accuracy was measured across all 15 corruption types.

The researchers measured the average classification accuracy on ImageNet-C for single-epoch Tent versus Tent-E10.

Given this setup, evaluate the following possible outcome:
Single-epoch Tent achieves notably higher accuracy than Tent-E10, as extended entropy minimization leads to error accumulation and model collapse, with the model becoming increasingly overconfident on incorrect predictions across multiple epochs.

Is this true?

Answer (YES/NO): NO